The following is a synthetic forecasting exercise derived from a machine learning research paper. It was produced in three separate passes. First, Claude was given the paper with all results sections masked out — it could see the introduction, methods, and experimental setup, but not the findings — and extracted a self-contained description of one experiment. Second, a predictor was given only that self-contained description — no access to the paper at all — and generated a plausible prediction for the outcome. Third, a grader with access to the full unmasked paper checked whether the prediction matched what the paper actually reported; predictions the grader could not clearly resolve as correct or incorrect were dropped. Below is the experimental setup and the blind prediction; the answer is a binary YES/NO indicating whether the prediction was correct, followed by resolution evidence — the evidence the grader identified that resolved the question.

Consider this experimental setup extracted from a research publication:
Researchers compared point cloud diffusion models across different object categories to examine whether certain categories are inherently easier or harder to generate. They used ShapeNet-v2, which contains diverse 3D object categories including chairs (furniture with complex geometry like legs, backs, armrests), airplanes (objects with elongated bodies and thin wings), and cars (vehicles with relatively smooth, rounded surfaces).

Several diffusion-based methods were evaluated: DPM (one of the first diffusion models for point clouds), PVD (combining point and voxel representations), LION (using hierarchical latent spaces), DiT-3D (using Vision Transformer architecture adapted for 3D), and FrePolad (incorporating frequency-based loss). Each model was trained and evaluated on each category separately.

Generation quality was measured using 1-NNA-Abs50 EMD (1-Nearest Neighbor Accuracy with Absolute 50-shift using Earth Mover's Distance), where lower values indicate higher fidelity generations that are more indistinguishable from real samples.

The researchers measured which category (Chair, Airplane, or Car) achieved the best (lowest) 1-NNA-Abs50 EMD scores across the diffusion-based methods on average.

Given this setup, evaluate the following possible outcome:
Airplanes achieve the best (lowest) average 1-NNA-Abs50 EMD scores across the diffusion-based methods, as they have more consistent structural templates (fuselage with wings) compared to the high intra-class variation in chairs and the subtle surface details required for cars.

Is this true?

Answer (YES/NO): NO